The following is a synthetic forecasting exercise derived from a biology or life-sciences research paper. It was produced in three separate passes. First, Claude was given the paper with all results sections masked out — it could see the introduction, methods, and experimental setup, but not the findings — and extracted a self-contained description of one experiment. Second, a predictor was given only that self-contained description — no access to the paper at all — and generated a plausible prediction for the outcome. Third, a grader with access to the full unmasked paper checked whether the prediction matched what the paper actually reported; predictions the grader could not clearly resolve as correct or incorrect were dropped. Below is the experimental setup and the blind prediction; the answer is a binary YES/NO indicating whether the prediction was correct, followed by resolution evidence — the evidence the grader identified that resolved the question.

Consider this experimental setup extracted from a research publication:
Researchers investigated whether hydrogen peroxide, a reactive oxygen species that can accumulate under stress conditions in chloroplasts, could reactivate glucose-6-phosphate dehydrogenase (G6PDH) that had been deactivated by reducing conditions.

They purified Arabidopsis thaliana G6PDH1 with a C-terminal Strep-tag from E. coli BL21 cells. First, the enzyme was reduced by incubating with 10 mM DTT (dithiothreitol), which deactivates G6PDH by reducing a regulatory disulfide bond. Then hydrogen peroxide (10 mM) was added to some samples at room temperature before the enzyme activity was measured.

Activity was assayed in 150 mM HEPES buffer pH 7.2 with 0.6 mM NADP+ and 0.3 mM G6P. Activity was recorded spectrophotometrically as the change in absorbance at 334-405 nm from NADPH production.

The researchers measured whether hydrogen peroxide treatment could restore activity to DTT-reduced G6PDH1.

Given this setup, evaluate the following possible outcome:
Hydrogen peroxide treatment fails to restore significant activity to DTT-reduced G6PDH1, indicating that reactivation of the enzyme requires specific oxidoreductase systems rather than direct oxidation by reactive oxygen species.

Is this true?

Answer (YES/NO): NO